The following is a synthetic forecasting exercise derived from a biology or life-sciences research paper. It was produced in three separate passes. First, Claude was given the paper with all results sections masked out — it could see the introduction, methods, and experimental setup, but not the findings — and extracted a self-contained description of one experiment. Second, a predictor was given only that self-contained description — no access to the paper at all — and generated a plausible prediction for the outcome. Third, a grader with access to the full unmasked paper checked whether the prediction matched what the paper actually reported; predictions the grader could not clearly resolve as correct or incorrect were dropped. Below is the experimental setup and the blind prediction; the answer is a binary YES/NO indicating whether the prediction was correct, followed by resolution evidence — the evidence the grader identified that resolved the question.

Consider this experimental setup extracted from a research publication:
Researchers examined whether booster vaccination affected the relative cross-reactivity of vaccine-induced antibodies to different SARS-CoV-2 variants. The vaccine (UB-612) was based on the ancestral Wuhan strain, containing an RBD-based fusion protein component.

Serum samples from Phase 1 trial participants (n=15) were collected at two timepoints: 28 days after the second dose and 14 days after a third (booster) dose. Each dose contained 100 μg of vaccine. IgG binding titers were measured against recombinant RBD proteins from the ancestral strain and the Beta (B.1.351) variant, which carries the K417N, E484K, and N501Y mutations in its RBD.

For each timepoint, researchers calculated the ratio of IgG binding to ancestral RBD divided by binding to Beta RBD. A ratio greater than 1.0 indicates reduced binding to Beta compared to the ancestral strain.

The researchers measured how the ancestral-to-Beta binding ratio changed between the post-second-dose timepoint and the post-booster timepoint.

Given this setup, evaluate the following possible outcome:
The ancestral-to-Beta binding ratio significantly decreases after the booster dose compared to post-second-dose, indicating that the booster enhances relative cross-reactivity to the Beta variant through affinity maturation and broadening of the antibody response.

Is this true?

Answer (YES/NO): NO